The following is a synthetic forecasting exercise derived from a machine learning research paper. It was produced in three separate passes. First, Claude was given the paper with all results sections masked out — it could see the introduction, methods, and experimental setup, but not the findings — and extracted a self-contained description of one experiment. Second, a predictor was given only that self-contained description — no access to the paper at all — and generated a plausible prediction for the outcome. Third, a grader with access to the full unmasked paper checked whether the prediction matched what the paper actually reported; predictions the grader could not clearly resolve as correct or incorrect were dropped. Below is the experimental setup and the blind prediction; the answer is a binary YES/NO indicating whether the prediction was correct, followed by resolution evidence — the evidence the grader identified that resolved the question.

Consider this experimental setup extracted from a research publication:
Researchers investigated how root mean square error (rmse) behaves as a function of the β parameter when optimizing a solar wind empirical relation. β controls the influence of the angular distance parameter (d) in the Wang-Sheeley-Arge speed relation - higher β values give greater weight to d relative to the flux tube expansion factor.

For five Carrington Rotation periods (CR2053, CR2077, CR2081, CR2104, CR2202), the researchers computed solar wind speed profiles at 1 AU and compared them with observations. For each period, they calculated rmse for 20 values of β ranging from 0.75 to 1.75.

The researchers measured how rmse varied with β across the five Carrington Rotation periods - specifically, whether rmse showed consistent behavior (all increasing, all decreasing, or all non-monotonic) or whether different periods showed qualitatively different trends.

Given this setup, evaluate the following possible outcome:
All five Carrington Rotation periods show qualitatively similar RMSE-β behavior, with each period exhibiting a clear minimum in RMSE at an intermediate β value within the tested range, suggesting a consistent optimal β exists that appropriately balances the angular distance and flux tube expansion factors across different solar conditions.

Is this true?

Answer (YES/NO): NO